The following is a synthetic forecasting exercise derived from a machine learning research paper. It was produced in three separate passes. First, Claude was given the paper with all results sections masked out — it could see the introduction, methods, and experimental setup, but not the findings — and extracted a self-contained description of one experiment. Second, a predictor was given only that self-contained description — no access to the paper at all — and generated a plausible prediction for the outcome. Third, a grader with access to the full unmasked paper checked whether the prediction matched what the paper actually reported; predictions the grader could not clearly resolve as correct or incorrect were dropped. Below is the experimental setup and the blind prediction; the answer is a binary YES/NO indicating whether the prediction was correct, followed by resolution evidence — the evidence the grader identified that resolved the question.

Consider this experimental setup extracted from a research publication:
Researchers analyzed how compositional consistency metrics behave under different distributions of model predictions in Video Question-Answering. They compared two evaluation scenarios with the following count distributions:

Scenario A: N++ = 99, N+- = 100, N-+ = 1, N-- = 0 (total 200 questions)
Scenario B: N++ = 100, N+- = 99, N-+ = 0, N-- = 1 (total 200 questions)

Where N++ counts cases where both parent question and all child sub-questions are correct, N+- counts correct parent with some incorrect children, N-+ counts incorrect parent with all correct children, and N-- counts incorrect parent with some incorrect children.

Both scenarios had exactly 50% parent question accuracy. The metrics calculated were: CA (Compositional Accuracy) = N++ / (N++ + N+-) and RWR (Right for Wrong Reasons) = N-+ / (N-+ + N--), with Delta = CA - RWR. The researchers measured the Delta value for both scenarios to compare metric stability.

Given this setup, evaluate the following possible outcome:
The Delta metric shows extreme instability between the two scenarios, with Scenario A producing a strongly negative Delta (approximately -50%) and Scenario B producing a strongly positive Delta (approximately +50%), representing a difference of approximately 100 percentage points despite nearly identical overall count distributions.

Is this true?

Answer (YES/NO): YES